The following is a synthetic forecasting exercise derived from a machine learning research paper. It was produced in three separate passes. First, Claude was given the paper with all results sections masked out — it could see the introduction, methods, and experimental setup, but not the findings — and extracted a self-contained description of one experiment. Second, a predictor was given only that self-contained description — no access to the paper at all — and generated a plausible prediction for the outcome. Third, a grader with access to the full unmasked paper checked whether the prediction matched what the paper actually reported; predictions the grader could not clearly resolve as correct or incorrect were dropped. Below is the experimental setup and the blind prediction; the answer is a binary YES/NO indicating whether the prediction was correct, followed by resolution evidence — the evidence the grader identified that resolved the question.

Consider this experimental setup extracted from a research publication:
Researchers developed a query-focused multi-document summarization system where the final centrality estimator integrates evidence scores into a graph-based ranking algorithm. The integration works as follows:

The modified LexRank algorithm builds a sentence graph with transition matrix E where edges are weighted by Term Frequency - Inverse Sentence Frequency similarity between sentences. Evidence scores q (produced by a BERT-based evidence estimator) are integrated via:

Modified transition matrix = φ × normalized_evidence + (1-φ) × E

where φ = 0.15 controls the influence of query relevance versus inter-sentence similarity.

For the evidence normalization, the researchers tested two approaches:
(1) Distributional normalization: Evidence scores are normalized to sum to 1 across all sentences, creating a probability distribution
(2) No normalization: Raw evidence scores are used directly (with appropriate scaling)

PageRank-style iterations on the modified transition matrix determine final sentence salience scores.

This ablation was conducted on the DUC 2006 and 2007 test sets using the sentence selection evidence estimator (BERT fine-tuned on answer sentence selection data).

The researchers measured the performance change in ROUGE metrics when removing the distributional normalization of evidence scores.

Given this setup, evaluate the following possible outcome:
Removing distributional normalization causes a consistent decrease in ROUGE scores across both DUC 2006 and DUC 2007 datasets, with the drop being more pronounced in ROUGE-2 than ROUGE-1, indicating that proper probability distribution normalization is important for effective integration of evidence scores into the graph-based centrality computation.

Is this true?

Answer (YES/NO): NO